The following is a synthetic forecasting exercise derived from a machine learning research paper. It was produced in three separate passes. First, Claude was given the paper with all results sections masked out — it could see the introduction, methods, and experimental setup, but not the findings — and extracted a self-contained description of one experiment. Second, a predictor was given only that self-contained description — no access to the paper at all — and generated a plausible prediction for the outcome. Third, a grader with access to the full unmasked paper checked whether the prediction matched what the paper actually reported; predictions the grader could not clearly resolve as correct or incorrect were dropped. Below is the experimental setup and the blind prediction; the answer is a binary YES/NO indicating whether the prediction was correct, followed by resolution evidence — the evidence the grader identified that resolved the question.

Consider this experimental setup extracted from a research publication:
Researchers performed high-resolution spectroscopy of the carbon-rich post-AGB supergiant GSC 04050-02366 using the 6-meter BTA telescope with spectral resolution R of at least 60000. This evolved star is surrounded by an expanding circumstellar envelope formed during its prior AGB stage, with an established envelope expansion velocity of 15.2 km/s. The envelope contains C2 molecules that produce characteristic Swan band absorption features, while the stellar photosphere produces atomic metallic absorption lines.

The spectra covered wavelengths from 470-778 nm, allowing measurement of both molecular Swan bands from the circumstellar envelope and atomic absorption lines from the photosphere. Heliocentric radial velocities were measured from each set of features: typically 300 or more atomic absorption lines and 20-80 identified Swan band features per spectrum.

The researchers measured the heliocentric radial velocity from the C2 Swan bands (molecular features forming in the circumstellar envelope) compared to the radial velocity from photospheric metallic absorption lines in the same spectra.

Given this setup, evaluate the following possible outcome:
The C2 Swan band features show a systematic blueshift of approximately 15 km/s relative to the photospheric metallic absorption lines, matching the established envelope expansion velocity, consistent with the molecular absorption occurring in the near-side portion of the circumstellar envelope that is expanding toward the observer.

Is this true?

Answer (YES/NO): YES